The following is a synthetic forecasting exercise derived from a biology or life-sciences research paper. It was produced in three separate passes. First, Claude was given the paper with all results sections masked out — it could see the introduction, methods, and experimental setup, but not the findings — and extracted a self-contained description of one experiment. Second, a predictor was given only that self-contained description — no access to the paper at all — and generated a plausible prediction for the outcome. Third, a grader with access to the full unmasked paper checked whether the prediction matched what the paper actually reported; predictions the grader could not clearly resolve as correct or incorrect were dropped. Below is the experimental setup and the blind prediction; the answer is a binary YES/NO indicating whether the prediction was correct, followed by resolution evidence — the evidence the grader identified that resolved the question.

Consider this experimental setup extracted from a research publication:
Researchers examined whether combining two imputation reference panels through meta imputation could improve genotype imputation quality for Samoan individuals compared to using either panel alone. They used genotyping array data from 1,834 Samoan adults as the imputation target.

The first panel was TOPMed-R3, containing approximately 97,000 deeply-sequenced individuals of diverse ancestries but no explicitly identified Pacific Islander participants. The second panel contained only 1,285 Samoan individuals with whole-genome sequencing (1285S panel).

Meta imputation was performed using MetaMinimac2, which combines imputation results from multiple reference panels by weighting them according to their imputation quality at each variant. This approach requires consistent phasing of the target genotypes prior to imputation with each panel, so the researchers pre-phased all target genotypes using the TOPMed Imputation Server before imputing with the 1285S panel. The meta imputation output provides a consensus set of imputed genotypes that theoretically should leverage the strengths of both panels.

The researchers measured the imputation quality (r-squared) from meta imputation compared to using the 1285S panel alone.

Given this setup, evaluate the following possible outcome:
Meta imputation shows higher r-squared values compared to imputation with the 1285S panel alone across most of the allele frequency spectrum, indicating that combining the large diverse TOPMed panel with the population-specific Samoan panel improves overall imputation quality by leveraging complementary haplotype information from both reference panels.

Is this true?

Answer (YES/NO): NO